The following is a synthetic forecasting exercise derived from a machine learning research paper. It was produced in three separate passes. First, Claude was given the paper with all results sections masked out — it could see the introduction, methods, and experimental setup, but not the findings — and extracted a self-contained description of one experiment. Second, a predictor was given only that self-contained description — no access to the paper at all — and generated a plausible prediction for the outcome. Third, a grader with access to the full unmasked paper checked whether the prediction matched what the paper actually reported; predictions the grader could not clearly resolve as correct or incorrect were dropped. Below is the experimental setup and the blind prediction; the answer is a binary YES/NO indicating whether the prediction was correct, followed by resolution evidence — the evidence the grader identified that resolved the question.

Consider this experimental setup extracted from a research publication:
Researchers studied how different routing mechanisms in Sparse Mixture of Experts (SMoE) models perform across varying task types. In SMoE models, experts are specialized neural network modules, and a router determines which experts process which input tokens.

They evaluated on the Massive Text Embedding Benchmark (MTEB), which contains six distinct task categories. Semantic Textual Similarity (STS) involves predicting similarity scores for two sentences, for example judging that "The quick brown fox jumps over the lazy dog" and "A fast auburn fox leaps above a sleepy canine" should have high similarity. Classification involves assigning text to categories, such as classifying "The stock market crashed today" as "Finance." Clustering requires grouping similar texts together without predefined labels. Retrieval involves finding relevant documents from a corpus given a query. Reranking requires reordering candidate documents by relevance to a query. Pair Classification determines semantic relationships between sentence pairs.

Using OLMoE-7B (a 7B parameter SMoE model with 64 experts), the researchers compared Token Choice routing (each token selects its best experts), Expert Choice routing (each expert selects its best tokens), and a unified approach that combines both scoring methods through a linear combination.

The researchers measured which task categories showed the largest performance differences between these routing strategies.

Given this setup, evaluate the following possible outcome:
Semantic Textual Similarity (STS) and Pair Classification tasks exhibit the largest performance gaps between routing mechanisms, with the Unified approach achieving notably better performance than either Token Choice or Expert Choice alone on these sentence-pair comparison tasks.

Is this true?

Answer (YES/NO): YES